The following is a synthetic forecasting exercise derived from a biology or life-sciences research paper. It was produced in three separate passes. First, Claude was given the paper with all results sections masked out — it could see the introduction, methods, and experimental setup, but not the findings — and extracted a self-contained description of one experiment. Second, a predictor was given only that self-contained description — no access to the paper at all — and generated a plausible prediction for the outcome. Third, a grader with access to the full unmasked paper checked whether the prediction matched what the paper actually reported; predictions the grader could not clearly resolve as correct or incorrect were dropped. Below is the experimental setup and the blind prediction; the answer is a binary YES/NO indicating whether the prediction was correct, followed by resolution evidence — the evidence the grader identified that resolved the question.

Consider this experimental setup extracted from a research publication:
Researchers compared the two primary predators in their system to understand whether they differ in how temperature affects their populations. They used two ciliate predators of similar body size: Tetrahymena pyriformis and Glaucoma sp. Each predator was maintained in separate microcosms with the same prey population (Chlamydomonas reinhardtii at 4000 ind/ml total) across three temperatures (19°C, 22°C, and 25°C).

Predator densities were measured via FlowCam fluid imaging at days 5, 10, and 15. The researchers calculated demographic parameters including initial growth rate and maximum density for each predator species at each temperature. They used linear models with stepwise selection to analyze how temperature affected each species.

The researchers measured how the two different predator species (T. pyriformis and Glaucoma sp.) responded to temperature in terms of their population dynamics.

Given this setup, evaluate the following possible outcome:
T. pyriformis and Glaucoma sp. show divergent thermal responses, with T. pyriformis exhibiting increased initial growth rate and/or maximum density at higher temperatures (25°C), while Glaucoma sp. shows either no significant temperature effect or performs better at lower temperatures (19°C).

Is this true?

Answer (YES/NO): NO